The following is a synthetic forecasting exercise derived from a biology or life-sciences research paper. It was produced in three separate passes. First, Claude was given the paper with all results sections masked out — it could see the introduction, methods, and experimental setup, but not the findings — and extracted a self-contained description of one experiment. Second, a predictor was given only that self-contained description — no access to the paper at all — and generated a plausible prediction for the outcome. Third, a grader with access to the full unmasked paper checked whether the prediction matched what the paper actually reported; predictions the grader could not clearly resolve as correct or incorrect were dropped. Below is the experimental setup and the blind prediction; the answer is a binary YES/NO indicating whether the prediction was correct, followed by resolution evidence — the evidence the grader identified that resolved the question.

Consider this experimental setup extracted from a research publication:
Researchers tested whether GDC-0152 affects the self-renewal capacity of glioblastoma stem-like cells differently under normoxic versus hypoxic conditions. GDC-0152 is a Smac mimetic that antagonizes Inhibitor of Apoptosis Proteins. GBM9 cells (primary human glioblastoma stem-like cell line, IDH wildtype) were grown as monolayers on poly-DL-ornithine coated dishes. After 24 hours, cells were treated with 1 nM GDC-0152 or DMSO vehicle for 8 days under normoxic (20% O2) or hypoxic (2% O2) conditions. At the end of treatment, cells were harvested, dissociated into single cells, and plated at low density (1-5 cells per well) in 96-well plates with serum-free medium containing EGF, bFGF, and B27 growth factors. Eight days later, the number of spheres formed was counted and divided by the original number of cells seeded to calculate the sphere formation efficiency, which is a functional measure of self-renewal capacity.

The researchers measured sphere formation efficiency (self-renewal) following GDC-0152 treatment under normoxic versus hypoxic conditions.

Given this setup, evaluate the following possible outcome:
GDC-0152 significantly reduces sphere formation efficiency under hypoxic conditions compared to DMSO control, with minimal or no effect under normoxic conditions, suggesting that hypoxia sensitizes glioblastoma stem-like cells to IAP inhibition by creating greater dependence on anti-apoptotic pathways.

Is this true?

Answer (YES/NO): NO